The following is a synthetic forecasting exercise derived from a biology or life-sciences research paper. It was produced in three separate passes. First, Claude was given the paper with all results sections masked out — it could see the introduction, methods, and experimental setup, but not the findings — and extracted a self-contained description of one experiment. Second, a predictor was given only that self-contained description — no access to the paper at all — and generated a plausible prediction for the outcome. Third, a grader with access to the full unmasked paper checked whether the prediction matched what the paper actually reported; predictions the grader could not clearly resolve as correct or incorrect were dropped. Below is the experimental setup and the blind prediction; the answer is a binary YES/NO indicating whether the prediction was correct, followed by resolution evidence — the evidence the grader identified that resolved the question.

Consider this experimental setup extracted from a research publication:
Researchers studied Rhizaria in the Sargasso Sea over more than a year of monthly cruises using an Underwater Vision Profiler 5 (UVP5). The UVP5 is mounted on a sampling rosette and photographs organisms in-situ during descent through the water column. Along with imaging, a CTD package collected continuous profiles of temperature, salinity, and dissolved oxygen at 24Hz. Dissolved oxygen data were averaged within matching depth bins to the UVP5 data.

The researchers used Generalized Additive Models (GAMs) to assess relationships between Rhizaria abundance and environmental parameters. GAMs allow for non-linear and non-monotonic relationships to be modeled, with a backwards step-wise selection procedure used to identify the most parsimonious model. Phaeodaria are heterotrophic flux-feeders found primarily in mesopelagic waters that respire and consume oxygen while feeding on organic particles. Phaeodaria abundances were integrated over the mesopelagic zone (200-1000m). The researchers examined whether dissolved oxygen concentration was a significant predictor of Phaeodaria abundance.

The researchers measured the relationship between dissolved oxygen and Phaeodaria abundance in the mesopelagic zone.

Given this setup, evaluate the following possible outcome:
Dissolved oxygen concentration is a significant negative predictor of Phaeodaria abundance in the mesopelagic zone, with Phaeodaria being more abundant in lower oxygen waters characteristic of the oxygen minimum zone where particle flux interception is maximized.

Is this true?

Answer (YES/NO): NO